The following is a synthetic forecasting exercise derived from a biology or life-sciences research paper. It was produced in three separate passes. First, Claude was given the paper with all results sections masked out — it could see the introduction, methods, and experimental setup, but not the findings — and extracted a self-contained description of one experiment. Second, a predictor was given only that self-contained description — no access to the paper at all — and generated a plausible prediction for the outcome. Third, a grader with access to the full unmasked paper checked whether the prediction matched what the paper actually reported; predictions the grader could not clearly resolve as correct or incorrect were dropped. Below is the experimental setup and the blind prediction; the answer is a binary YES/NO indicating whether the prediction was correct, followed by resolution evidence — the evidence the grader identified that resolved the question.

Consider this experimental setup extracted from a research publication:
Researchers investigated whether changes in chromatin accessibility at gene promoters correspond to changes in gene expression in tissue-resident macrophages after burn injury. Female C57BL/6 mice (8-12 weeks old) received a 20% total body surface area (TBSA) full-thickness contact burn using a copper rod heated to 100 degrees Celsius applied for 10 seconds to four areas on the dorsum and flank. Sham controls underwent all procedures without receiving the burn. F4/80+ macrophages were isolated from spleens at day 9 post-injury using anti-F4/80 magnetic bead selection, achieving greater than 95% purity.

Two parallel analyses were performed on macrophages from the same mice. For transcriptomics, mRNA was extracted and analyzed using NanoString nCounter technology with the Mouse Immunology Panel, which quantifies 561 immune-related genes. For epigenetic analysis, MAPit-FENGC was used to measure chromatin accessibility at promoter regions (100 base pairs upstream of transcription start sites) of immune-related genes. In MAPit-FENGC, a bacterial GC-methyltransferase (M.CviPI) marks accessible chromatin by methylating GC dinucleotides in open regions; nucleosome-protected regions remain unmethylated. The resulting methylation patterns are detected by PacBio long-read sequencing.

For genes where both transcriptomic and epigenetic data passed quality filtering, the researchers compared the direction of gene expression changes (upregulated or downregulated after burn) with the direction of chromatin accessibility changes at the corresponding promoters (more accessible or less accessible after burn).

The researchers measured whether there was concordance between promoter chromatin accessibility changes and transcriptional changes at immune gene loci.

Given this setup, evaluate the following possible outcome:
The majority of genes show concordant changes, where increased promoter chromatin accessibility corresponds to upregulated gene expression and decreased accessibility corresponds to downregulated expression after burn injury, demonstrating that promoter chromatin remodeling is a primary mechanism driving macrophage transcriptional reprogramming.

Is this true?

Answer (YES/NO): NO